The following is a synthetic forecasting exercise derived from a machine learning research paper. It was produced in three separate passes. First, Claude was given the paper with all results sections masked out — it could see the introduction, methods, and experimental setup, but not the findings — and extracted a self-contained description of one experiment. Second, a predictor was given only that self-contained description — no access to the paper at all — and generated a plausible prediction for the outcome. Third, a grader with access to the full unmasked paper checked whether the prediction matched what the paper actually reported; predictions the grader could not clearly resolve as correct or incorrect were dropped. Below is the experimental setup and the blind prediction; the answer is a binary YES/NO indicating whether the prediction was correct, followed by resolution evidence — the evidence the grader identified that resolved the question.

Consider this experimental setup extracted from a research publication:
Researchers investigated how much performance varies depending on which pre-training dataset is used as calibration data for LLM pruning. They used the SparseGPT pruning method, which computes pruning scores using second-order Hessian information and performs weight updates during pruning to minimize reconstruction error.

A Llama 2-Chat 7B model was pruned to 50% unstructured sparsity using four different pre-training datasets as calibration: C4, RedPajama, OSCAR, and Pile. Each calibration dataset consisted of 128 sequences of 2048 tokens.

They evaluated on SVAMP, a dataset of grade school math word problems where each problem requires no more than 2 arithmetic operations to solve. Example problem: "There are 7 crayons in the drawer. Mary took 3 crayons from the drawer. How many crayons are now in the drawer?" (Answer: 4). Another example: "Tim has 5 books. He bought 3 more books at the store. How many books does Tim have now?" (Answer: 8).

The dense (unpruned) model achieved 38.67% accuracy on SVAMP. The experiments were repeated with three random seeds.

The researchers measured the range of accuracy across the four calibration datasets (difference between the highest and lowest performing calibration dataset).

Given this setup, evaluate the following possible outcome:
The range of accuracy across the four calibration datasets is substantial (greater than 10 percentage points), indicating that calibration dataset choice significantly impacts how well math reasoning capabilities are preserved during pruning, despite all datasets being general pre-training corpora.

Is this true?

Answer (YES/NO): NO